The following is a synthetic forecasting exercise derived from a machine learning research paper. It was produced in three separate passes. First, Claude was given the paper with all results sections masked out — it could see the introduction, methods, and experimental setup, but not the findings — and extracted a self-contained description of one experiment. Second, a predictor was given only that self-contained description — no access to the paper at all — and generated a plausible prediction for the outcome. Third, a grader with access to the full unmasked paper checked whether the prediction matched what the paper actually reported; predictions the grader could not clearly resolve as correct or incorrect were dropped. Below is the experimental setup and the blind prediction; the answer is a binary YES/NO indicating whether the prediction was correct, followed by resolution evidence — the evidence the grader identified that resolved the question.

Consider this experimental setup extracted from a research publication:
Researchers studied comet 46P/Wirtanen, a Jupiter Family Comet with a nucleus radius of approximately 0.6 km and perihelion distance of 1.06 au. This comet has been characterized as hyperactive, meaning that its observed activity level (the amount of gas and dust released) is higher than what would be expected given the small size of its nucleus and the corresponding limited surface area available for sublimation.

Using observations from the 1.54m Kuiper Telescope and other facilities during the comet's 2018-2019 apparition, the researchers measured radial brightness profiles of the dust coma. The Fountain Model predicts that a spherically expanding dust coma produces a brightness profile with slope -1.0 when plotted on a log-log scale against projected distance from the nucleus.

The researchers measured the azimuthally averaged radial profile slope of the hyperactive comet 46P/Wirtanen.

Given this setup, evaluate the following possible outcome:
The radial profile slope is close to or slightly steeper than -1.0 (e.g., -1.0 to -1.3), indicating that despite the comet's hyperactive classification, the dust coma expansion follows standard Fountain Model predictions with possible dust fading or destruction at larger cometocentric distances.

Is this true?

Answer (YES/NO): YES